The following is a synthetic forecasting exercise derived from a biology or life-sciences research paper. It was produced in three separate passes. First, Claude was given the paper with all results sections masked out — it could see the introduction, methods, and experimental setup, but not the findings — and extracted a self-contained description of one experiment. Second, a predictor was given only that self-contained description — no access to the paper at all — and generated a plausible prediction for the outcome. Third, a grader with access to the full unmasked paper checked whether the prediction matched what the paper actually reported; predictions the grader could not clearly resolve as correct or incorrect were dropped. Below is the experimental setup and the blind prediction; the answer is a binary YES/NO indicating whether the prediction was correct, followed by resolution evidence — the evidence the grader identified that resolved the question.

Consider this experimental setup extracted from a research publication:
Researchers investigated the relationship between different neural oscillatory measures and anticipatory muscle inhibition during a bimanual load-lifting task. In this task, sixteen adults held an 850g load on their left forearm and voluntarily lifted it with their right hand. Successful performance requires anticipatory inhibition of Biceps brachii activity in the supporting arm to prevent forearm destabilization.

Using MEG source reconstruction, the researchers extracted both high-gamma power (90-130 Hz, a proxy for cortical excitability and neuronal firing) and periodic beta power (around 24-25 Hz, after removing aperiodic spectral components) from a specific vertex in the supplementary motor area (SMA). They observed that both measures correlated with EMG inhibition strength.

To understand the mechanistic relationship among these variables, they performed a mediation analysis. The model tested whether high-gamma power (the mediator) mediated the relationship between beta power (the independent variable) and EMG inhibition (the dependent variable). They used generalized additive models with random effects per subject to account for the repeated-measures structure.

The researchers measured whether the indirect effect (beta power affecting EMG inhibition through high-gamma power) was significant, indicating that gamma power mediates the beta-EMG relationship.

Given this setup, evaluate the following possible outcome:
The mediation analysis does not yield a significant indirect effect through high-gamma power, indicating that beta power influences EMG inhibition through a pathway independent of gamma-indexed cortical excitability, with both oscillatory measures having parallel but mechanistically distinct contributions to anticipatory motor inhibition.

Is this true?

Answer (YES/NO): NO